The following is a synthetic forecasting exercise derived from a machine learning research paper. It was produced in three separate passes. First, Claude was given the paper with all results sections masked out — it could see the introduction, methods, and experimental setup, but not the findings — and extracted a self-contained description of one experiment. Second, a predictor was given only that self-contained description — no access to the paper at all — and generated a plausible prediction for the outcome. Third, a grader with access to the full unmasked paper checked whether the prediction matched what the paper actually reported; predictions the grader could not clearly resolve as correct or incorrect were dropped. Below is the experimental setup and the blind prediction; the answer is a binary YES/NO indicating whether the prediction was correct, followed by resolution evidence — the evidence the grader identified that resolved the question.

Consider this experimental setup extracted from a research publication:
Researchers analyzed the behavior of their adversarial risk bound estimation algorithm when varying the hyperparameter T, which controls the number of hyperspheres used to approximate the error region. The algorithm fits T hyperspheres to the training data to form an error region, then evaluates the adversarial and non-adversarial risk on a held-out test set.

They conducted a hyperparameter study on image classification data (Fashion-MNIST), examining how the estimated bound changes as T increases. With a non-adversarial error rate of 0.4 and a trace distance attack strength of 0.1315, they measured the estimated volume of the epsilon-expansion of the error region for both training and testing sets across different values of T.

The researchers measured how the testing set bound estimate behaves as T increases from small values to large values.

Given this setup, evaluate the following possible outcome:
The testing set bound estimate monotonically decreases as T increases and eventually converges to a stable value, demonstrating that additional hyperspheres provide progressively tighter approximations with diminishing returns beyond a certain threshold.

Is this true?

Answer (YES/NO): NO